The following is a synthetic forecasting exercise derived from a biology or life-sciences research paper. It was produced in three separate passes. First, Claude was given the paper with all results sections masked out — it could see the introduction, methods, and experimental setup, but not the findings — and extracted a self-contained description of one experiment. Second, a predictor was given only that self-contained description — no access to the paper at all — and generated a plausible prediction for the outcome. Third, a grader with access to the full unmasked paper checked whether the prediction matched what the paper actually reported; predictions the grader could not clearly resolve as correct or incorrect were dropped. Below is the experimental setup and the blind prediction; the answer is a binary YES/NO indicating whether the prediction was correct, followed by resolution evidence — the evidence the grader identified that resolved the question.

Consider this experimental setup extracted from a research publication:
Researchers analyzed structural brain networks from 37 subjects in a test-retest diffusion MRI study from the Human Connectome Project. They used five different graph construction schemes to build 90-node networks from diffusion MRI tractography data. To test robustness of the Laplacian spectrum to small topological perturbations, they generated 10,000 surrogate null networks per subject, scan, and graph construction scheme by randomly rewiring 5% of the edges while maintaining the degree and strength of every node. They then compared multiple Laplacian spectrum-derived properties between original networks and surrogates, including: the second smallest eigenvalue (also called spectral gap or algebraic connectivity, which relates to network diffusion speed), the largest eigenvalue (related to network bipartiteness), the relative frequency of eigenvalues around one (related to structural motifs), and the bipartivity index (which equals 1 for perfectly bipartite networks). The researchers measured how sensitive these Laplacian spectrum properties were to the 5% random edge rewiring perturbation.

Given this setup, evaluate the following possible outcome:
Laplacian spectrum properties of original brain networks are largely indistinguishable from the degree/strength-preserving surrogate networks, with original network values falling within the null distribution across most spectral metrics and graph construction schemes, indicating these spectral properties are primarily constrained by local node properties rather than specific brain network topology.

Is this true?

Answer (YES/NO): NO